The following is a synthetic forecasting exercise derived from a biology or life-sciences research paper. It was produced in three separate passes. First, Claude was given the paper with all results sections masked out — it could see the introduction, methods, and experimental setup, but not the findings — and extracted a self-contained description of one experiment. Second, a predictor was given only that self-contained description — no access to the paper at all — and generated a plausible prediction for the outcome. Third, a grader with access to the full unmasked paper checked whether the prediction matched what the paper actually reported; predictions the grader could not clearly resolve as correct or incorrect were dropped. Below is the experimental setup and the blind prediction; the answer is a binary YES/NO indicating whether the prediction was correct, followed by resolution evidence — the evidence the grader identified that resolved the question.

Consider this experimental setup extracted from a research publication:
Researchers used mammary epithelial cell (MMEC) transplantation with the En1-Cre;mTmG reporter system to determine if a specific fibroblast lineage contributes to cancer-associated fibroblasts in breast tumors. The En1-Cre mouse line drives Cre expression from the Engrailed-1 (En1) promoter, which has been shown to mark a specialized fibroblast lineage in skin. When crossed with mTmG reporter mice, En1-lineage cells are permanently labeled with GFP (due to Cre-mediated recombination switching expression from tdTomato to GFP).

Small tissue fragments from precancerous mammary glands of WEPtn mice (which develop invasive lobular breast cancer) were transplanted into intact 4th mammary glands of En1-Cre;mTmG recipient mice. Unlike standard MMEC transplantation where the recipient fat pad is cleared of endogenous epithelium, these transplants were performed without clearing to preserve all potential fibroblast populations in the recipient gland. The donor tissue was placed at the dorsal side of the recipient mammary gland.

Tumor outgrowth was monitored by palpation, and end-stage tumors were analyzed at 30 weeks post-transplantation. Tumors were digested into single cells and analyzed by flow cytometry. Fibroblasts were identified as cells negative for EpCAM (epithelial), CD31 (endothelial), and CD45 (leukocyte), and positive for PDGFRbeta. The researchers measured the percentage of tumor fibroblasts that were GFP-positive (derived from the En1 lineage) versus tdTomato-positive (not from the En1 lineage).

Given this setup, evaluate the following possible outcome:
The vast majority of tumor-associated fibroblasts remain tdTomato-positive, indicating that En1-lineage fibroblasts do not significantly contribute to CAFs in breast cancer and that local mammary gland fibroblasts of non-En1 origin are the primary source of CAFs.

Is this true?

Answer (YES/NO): NO